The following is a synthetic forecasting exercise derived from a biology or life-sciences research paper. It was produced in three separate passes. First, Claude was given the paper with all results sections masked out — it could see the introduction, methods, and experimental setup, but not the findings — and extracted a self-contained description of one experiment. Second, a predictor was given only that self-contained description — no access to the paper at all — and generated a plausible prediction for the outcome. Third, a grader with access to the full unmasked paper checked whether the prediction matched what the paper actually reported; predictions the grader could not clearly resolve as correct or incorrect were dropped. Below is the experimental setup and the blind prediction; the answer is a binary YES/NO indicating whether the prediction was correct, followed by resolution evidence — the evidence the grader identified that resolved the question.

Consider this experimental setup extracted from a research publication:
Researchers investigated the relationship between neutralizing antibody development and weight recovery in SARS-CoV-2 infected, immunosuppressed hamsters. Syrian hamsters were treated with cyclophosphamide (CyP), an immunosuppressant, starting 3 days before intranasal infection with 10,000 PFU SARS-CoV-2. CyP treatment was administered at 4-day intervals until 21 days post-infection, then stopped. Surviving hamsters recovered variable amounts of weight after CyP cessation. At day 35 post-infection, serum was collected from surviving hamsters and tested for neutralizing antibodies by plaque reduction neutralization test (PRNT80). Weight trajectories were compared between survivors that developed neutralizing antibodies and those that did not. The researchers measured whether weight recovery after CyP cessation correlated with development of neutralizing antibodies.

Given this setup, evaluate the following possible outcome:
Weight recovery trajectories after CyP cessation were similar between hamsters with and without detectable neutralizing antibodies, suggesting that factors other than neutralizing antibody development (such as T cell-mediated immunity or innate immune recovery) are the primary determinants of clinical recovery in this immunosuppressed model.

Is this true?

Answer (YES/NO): NO